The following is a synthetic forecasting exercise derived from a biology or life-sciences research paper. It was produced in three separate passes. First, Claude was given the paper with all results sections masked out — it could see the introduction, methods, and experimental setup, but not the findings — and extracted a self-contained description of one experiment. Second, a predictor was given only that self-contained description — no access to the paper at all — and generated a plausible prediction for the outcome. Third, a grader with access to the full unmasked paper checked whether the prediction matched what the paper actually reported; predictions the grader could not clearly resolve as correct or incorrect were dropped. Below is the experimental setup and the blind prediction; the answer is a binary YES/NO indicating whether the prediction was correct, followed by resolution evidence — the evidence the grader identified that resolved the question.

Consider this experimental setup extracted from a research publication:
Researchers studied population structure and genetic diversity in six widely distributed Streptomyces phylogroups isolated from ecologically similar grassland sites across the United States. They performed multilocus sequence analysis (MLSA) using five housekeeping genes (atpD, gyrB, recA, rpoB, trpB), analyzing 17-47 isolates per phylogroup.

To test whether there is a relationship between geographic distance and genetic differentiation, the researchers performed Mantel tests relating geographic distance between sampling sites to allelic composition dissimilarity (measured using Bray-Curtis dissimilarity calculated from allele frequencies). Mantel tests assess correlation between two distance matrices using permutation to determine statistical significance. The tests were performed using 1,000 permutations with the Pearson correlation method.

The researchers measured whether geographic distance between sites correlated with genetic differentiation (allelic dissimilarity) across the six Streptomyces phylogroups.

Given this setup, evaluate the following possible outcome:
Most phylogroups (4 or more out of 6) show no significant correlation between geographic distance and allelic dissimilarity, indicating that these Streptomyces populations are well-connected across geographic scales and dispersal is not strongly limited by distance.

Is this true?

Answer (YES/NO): NO